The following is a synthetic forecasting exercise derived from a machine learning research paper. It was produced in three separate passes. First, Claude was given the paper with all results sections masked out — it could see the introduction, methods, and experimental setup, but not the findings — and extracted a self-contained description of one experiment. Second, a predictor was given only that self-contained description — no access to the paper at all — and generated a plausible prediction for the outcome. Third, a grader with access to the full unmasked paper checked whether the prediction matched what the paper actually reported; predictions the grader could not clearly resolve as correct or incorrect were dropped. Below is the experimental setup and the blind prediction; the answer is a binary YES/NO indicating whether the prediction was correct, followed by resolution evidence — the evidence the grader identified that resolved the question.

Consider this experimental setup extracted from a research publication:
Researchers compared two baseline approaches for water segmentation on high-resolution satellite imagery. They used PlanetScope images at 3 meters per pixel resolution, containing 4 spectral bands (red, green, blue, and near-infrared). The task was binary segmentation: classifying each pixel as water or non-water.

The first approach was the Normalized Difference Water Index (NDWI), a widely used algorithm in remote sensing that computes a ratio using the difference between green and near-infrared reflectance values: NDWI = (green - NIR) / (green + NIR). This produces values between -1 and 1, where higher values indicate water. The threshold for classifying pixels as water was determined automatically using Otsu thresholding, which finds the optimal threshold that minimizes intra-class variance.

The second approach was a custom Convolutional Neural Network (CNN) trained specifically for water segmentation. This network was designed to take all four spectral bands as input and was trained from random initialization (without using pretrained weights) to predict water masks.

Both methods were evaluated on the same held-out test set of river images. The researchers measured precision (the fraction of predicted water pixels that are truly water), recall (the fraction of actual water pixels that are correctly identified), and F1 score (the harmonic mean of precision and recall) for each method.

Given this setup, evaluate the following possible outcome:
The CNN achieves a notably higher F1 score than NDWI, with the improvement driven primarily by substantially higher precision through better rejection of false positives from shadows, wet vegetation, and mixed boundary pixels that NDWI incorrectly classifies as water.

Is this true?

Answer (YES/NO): NO